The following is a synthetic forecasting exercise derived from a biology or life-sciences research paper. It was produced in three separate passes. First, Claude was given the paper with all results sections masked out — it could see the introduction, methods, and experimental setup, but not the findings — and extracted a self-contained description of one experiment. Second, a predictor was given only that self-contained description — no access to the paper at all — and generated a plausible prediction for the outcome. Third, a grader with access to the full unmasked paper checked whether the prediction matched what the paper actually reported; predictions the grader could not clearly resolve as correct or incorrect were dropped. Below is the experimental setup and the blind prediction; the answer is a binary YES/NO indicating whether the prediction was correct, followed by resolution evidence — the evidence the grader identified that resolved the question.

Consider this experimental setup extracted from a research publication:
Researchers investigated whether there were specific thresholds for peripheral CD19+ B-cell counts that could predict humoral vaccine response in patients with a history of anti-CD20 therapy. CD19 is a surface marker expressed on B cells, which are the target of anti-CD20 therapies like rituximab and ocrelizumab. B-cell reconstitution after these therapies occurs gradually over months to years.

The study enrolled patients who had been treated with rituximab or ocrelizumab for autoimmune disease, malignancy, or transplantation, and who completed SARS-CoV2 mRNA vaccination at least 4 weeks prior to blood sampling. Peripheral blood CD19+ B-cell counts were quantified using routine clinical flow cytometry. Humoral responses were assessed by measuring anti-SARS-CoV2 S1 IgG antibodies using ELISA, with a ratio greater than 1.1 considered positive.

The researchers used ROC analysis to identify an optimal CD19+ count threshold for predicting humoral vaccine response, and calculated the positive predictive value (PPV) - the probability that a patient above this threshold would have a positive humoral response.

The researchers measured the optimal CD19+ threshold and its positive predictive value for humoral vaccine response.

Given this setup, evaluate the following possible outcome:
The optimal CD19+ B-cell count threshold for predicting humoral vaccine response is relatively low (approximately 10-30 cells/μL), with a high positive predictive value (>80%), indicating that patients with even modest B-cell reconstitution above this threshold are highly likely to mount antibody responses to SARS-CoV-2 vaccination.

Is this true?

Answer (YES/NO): NO